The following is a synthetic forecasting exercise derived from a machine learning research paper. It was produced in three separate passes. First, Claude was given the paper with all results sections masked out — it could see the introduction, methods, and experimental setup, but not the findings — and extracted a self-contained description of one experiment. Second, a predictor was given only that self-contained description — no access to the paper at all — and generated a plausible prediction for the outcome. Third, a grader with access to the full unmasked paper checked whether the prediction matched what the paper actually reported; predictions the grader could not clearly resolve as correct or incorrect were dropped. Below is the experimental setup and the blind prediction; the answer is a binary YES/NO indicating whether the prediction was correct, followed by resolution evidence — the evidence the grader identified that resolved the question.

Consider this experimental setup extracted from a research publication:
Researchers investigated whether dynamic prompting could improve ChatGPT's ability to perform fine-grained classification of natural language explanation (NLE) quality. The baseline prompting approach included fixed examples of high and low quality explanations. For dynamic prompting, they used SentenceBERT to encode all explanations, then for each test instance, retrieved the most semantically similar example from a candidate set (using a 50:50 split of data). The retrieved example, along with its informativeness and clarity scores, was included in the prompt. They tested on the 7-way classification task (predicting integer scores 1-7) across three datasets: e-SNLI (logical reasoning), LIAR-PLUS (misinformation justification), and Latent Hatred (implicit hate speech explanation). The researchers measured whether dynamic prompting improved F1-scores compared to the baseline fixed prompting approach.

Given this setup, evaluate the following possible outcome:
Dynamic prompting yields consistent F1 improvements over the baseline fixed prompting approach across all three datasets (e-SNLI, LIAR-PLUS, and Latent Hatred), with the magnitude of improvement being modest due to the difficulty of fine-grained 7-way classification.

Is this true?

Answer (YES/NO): NO